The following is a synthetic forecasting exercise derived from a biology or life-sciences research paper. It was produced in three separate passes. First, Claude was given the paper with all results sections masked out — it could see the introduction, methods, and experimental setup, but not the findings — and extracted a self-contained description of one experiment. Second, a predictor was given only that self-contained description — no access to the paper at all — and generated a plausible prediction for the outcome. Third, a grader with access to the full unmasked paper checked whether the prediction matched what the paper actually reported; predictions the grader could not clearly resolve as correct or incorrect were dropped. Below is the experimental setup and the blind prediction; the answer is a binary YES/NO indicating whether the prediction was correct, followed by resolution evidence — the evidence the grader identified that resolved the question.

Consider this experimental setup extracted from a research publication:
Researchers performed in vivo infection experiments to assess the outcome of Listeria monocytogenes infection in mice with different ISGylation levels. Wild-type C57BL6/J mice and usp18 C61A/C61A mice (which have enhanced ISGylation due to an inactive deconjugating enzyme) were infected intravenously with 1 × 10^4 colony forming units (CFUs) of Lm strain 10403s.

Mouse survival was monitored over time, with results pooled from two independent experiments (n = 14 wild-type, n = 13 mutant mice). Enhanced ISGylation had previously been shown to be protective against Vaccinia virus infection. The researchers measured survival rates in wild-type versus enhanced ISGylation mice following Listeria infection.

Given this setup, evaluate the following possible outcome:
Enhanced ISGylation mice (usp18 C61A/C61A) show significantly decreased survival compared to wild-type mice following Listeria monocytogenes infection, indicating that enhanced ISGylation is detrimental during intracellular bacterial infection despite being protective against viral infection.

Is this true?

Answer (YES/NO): YES